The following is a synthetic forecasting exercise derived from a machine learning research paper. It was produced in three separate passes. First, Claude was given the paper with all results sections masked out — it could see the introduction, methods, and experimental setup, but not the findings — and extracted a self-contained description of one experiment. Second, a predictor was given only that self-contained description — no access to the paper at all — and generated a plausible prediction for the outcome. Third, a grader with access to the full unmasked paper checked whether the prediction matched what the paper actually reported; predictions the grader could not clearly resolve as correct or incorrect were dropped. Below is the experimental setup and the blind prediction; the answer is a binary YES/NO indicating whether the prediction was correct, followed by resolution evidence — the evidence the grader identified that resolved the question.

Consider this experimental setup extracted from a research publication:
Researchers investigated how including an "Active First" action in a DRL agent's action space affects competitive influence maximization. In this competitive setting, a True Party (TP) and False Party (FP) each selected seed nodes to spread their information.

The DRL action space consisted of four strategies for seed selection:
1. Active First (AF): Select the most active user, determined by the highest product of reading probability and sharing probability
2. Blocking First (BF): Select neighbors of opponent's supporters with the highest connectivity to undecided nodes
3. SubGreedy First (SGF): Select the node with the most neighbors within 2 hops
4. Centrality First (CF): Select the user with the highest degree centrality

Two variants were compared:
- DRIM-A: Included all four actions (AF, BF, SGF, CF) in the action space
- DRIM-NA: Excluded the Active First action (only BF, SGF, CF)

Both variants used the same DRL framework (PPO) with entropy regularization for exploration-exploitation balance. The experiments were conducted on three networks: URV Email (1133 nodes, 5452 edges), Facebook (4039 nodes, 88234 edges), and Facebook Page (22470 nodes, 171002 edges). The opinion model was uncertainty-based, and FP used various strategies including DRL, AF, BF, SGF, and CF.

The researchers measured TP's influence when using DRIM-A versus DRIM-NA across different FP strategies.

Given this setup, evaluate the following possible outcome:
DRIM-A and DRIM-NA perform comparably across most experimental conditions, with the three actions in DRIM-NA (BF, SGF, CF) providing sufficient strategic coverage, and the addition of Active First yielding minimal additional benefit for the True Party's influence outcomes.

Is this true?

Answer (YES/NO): NO